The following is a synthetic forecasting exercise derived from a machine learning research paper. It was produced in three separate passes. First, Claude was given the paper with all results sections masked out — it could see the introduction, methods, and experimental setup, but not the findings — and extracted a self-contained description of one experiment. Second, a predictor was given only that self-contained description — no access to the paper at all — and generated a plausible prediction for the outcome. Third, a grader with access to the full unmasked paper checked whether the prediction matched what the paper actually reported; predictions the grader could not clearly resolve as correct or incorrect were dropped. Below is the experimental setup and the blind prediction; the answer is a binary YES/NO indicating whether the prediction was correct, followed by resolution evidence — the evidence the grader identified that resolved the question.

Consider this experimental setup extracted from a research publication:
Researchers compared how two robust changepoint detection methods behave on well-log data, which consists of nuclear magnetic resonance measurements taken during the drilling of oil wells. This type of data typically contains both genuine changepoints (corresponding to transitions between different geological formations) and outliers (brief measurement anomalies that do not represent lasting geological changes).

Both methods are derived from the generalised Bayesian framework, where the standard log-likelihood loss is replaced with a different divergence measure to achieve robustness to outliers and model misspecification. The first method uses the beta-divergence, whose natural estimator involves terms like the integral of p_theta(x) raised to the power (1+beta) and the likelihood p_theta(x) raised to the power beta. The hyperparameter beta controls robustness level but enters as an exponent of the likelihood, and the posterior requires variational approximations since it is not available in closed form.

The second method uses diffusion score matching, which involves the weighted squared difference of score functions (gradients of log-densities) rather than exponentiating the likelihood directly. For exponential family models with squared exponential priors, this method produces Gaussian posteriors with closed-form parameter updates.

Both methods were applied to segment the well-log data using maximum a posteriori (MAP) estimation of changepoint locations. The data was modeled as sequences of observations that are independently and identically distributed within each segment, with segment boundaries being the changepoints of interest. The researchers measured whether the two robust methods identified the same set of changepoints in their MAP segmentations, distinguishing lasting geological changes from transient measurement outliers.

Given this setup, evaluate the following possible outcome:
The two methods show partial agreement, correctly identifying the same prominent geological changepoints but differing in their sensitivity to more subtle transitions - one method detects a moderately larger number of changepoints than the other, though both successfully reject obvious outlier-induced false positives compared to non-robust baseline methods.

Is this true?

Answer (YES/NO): NO